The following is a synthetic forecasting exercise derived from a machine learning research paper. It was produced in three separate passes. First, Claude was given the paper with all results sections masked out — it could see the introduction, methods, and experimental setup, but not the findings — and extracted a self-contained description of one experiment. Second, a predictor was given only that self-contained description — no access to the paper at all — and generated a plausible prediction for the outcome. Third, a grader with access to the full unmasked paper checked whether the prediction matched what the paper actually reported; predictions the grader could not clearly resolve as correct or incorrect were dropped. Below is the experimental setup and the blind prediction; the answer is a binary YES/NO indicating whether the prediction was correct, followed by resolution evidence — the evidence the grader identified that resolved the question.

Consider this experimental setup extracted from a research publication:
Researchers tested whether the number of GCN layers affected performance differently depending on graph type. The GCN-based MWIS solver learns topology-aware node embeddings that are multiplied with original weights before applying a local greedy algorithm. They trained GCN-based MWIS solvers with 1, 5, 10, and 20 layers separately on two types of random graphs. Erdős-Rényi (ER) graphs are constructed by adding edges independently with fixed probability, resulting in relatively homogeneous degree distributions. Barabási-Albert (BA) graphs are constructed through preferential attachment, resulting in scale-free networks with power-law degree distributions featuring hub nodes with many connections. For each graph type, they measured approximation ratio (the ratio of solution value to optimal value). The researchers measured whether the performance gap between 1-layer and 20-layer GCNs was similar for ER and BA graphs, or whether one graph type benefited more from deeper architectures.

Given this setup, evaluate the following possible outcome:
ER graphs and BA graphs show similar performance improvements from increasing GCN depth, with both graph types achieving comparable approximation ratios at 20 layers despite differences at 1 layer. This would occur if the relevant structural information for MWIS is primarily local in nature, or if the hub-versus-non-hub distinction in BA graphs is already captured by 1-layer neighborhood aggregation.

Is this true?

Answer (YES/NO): NO